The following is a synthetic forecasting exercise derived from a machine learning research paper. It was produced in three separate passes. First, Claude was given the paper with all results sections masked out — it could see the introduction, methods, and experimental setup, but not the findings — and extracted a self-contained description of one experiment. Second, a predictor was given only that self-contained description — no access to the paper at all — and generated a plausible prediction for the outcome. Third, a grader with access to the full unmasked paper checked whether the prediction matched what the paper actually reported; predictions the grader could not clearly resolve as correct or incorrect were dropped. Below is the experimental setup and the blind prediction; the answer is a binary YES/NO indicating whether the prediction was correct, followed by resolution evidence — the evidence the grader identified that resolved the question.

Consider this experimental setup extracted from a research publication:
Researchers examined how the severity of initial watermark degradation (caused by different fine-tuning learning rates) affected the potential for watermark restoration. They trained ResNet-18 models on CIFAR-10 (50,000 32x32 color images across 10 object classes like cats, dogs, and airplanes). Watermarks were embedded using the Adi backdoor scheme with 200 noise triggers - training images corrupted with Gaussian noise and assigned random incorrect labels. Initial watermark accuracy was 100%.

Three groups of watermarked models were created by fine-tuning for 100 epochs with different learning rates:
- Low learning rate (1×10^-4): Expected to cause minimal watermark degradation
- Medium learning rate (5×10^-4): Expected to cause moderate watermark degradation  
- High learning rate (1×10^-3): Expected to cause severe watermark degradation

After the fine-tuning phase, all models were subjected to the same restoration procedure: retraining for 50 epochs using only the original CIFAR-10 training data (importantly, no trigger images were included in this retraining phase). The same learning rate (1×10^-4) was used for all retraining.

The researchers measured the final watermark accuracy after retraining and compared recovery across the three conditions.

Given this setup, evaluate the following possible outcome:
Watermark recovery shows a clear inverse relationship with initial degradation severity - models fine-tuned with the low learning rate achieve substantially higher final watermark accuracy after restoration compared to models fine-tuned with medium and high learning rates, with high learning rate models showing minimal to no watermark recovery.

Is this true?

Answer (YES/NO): NO